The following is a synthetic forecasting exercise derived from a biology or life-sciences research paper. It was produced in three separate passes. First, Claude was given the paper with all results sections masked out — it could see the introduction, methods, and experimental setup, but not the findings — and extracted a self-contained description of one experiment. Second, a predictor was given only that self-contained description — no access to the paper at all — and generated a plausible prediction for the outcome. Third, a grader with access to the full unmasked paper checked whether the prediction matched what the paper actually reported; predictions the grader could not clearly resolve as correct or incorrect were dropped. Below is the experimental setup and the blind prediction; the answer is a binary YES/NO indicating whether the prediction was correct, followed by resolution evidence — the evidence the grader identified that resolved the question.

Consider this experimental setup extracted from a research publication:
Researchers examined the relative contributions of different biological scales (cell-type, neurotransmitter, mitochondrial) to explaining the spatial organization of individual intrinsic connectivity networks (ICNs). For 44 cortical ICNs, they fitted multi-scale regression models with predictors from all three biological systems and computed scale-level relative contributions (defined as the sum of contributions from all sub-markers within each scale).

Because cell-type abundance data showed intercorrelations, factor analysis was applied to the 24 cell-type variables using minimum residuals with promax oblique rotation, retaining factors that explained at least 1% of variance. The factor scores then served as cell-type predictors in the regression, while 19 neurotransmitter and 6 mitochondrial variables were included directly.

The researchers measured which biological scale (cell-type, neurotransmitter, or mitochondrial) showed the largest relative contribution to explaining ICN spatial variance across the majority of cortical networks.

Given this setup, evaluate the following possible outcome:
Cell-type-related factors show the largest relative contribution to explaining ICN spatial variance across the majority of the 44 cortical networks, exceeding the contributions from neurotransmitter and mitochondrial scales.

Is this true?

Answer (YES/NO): NO